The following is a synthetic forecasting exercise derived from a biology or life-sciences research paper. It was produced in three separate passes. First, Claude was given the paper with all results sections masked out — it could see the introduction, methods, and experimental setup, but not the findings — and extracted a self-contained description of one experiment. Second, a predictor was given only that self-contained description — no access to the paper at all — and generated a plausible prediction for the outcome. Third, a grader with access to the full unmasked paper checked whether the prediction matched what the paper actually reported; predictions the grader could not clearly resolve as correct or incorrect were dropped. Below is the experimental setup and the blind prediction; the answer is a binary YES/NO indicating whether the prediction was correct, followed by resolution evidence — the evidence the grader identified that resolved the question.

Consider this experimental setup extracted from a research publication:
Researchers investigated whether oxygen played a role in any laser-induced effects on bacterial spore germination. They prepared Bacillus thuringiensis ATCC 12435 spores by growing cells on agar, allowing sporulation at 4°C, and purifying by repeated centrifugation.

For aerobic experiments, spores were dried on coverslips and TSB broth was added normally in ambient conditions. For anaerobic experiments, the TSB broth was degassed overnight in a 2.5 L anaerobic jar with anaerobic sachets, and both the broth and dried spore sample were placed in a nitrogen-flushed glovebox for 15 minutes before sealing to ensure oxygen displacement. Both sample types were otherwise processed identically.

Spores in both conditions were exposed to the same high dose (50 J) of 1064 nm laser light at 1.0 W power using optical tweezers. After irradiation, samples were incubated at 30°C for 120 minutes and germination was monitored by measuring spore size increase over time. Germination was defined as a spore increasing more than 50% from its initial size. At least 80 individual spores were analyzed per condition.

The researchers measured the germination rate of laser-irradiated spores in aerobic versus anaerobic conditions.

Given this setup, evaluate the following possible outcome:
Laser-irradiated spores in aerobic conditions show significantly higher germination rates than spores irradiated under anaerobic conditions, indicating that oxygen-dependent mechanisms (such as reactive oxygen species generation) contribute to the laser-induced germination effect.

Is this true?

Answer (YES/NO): NO